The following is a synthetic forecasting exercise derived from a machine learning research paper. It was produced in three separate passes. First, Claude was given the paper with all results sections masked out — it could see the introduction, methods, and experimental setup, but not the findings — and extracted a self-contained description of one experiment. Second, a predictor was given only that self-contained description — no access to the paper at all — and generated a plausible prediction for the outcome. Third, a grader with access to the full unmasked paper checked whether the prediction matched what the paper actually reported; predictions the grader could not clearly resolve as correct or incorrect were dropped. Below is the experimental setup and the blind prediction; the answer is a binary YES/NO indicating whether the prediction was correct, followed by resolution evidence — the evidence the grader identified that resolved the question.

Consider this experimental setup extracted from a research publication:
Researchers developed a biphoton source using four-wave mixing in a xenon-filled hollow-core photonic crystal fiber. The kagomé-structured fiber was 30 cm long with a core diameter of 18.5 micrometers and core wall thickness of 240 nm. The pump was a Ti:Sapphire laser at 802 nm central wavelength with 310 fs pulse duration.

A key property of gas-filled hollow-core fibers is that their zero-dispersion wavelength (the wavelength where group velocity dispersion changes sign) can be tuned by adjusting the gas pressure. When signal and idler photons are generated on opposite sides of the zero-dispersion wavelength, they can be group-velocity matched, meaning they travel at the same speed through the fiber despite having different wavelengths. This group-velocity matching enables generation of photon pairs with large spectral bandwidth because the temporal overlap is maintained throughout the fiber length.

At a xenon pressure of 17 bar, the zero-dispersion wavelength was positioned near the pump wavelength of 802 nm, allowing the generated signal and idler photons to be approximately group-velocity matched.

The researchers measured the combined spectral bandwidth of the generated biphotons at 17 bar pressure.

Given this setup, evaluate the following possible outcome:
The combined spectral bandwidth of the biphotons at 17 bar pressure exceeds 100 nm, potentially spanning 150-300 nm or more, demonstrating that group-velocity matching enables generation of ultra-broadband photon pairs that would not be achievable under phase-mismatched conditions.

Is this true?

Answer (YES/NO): YES